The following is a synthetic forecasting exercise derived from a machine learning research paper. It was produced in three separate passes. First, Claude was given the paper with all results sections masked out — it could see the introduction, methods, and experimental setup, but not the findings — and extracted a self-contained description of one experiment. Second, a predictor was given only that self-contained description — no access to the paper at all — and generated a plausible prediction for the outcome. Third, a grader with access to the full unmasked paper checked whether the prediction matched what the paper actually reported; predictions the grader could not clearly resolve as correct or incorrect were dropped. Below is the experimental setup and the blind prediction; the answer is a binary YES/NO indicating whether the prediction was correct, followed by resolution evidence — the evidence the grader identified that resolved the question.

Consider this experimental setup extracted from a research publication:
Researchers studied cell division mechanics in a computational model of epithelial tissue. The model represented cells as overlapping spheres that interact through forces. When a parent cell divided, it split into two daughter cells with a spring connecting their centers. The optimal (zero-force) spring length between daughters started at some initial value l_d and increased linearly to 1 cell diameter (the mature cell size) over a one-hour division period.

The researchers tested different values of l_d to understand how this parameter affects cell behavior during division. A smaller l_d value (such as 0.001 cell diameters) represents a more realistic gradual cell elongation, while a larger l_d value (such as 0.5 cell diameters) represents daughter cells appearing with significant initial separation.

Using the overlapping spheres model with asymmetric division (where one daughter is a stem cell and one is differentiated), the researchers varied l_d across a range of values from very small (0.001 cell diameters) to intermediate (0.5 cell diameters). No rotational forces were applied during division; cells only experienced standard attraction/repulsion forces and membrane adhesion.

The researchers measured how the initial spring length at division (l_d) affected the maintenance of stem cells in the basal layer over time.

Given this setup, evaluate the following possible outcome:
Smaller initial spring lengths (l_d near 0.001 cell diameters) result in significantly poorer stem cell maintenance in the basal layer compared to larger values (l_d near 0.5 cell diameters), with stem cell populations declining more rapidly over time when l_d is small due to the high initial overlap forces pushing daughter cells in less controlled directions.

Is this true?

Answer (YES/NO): NO